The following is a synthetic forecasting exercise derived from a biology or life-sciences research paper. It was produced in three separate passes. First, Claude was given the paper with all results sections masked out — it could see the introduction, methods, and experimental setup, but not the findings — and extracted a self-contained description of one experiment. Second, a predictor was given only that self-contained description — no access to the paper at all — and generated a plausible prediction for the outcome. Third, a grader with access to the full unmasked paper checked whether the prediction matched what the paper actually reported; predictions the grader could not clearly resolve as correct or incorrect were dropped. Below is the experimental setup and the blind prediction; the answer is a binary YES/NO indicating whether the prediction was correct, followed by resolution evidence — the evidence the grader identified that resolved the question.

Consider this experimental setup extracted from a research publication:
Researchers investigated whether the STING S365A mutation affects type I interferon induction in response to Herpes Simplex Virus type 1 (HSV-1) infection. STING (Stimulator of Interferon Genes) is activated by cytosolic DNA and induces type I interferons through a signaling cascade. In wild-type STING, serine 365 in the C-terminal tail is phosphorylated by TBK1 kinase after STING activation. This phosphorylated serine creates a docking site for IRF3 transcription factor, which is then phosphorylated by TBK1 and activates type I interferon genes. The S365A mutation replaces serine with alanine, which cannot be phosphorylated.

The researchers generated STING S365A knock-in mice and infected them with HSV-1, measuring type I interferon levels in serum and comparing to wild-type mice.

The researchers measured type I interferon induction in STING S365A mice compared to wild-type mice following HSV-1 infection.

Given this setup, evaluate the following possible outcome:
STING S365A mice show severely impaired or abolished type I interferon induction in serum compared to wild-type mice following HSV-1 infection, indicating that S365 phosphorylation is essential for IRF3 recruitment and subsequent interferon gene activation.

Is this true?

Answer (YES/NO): YES